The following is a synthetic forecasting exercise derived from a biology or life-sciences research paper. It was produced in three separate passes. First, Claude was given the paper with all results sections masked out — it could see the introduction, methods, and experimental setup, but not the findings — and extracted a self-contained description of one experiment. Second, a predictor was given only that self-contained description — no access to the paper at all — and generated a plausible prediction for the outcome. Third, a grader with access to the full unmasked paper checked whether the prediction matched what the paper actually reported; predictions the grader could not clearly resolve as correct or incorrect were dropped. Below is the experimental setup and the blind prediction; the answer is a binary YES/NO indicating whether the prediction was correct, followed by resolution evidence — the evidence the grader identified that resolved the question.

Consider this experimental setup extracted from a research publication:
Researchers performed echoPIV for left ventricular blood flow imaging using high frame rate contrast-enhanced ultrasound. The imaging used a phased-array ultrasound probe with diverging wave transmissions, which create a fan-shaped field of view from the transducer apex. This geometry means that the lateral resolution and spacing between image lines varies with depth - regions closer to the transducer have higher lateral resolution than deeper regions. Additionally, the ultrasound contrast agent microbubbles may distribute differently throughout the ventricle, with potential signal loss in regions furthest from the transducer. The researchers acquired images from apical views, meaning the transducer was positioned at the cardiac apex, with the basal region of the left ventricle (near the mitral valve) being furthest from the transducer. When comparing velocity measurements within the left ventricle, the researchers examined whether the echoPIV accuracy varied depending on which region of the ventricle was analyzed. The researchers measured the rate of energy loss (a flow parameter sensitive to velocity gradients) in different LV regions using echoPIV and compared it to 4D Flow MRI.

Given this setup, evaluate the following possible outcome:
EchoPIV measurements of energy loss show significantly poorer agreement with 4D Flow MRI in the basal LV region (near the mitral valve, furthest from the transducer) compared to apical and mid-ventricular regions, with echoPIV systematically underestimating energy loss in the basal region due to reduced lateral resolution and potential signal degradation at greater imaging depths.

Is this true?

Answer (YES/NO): NO